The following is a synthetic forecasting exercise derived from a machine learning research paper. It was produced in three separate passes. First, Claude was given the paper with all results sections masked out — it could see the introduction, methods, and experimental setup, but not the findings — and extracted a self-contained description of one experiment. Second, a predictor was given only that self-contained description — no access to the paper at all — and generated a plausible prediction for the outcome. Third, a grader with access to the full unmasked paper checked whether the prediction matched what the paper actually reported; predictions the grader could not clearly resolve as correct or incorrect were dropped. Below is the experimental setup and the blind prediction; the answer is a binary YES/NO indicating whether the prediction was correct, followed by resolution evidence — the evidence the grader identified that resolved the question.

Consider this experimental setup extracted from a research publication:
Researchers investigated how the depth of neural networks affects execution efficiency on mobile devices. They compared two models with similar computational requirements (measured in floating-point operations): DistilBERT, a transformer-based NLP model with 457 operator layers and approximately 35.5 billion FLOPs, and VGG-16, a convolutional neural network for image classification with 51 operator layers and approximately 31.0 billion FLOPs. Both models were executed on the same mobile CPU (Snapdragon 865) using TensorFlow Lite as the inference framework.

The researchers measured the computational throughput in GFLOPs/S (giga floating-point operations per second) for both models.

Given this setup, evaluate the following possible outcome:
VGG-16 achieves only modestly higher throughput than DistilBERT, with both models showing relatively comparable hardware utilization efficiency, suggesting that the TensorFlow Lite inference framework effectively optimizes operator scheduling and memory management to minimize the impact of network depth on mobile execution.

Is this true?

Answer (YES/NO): NO